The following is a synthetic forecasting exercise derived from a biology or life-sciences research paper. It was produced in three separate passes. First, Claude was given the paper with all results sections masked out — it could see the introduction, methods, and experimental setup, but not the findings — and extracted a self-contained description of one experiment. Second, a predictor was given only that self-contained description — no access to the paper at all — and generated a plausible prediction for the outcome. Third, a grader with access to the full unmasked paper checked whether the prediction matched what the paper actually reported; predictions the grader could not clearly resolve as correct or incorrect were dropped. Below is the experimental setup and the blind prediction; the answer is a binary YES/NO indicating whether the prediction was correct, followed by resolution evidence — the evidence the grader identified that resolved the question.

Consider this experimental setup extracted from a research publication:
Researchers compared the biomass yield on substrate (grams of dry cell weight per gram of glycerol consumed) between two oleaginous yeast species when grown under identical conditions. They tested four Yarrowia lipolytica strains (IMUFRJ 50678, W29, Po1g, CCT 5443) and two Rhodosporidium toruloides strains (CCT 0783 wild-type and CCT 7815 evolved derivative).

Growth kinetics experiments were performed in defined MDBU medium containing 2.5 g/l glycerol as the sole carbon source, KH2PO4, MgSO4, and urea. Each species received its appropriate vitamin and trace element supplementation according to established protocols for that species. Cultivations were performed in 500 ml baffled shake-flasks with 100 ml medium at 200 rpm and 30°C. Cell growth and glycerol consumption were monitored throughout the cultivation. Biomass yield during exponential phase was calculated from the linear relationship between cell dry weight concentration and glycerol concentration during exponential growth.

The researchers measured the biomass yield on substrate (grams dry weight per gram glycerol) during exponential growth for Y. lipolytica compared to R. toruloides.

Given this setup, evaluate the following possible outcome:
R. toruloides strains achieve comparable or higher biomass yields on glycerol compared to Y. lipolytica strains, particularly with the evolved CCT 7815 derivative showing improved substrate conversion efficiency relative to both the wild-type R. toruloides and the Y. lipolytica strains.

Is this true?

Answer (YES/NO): NO